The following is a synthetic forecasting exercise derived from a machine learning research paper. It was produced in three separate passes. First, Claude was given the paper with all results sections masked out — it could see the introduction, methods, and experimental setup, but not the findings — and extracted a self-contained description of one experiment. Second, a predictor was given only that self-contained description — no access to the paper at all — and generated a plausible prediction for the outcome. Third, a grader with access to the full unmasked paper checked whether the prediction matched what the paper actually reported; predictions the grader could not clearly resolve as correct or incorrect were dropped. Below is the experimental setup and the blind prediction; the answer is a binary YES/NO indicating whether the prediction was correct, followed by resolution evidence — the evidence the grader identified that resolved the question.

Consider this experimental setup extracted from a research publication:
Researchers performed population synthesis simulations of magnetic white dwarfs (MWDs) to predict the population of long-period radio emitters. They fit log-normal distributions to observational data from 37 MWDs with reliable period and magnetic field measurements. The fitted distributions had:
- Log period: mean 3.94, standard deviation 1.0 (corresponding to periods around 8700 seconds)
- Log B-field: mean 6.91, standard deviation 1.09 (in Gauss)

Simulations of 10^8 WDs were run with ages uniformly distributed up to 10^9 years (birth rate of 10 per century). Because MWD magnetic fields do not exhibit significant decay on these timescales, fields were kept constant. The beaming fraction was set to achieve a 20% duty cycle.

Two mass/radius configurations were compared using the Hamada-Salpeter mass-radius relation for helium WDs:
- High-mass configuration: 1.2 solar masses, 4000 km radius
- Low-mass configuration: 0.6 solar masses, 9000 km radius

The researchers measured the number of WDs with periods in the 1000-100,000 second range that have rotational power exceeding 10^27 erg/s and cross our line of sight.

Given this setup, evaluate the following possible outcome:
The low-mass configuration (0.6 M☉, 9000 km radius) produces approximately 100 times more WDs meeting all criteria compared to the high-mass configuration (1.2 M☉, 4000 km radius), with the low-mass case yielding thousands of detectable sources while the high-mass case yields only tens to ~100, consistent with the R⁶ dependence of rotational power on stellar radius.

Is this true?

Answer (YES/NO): NO